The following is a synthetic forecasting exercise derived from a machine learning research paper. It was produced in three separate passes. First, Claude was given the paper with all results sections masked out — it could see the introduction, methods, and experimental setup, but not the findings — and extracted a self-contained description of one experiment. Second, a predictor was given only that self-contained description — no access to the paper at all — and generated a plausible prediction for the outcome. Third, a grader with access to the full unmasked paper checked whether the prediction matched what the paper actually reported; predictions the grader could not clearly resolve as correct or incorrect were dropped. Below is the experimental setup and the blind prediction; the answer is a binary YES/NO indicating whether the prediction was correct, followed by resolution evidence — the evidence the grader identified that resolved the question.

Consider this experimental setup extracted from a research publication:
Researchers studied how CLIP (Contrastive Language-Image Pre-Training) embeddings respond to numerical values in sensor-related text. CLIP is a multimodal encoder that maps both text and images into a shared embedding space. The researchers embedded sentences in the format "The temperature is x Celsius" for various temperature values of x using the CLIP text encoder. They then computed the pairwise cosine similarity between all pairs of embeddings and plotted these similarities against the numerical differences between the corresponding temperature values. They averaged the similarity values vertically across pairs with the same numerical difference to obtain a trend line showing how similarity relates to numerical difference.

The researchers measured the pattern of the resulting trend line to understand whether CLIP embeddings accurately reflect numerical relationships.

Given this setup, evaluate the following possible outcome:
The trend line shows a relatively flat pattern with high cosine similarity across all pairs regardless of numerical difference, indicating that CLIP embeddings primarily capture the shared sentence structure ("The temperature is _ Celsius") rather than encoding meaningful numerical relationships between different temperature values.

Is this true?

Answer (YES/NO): NO